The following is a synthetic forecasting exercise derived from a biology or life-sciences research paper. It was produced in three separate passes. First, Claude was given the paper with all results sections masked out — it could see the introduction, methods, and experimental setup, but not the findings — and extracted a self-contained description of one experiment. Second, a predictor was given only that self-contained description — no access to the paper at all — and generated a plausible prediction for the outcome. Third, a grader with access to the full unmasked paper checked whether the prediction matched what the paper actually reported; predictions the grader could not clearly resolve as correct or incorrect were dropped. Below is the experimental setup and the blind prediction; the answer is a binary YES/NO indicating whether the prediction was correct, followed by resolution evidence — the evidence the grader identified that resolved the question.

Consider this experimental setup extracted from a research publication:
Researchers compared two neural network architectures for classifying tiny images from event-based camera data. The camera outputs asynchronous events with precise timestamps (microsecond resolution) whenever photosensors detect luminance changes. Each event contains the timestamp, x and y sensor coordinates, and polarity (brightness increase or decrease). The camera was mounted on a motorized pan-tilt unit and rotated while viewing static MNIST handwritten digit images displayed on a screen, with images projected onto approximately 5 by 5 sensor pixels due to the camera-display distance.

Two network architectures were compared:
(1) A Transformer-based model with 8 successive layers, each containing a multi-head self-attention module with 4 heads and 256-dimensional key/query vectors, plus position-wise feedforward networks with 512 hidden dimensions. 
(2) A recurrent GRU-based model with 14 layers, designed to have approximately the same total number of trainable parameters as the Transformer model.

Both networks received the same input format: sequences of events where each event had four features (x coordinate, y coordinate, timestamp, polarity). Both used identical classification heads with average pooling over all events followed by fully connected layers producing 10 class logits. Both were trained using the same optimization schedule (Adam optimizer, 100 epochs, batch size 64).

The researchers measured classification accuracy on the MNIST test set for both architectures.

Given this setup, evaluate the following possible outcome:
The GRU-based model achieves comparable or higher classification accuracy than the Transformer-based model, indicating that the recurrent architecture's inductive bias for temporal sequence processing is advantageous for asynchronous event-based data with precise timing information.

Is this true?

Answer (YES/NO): NO